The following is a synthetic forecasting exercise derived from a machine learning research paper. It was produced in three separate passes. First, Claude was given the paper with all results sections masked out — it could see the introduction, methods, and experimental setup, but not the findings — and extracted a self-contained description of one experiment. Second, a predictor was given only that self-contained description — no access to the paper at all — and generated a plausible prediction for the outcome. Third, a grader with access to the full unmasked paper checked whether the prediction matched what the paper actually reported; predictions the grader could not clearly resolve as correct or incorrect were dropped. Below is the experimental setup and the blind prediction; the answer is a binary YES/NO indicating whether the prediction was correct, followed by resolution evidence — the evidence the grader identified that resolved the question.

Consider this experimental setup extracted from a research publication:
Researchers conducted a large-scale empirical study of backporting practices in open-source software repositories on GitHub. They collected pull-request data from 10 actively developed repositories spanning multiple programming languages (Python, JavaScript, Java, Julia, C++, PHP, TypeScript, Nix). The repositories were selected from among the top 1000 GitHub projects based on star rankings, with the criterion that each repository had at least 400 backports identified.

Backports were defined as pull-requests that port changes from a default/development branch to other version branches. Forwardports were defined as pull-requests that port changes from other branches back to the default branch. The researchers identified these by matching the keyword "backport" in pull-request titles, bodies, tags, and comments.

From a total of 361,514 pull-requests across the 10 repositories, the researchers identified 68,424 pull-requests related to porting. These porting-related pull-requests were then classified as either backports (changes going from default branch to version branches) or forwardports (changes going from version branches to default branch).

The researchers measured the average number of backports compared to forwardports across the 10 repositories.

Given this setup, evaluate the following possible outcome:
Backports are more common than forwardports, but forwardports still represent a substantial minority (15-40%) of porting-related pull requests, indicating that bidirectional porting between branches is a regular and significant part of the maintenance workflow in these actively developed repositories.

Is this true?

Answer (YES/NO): YES